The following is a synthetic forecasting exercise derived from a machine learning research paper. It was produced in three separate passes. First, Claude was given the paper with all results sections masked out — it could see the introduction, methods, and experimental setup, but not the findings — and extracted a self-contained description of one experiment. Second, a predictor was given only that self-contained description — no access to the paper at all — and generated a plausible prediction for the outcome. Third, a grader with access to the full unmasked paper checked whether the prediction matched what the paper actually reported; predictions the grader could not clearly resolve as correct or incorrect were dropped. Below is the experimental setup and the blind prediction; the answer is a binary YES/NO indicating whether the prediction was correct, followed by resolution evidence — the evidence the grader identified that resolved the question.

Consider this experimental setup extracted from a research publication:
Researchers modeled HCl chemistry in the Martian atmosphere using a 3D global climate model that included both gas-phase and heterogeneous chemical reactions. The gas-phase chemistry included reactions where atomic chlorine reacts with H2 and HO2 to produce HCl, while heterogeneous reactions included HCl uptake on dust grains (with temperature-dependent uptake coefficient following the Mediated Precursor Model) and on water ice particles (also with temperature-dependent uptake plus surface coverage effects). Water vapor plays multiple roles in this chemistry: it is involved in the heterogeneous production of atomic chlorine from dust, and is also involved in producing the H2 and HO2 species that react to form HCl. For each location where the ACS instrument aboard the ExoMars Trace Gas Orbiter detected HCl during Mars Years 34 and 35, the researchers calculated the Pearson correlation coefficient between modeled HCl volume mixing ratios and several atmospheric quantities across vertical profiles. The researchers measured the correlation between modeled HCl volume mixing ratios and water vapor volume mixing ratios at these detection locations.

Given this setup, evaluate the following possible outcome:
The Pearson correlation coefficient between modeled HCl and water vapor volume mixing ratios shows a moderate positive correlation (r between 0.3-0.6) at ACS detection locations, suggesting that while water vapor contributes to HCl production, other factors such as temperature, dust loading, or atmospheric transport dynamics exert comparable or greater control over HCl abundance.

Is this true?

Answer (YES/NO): NO